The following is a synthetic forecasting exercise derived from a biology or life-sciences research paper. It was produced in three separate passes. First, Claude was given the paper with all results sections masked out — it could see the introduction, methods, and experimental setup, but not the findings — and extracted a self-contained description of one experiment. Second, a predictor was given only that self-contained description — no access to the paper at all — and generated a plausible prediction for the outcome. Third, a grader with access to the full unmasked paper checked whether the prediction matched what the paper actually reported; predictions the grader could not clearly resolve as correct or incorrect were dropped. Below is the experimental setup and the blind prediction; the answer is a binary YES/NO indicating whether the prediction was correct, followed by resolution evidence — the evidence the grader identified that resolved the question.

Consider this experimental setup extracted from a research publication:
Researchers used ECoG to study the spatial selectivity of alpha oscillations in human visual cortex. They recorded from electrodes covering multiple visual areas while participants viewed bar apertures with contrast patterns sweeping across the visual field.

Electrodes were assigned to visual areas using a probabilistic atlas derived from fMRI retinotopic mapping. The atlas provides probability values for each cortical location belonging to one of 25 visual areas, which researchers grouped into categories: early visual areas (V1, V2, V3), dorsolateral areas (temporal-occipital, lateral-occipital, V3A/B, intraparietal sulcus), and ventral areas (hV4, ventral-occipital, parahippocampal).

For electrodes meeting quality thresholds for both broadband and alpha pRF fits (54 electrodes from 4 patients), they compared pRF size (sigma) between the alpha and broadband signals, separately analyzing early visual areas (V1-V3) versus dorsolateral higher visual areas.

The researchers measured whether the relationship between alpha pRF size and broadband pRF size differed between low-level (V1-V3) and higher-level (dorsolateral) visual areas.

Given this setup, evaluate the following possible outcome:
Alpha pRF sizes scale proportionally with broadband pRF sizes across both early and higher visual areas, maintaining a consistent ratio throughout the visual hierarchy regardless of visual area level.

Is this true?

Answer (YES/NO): YES